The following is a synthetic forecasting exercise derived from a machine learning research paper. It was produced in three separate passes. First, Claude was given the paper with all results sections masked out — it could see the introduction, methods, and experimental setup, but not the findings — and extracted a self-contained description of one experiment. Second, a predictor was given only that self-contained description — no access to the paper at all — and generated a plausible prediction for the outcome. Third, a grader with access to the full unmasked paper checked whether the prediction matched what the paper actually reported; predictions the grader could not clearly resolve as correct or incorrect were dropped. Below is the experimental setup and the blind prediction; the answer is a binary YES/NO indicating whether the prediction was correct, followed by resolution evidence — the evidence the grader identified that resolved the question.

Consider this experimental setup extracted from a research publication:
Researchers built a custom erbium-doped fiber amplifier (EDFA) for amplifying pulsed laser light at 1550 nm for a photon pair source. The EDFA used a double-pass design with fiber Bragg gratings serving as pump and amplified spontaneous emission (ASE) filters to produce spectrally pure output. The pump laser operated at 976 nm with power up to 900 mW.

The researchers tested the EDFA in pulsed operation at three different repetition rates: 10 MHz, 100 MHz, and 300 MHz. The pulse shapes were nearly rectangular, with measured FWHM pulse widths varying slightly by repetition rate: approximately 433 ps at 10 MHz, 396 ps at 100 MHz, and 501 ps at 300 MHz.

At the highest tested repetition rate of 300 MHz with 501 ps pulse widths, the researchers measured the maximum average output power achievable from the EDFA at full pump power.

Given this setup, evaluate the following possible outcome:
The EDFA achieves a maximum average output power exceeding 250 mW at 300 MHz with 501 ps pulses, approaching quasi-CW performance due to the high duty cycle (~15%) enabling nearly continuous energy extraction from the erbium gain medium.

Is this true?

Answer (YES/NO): NO